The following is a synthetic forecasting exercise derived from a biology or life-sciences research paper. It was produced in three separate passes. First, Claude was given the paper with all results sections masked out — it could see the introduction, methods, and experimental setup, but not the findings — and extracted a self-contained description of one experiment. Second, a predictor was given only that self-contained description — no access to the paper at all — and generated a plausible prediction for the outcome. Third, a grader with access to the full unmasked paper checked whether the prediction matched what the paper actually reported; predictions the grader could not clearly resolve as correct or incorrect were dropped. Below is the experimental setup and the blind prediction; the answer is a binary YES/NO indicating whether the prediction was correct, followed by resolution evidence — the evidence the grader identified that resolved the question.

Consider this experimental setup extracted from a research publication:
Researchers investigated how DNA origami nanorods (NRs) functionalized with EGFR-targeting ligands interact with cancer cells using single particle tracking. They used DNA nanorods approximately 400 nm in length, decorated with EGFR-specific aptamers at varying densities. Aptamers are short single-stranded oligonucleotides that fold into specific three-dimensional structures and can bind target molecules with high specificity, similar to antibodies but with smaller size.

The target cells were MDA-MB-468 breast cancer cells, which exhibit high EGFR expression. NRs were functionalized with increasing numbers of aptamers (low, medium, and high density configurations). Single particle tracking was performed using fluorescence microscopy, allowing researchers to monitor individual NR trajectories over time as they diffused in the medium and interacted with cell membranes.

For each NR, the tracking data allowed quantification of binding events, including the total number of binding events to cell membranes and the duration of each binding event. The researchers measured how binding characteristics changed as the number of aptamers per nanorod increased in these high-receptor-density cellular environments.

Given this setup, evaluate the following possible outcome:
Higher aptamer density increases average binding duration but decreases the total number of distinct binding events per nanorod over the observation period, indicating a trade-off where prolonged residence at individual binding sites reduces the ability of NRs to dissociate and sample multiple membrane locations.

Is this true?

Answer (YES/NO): NO